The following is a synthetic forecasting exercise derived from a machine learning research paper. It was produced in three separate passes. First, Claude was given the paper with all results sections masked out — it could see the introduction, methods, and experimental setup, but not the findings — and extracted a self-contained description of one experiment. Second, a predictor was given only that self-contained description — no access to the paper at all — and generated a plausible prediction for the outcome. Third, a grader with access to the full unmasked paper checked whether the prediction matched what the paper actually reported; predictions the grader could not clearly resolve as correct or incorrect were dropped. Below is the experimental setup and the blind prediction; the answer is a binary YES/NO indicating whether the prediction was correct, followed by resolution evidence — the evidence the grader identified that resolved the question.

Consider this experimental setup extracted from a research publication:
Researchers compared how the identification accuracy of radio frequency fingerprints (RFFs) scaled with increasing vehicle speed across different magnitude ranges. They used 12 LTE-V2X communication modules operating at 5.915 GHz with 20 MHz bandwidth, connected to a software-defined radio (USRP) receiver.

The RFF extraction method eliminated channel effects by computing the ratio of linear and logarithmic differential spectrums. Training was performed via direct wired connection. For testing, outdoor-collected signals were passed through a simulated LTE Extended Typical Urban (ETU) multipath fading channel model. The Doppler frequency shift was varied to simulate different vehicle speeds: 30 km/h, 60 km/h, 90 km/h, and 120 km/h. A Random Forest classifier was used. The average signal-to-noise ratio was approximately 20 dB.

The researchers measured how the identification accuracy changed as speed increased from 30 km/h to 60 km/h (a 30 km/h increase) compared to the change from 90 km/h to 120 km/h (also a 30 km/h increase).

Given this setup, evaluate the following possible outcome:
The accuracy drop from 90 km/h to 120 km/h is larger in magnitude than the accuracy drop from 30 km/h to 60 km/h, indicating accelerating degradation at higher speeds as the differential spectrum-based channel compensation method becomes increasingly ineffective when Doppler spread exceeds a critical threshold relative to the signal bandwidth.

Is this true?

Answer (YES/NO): NO